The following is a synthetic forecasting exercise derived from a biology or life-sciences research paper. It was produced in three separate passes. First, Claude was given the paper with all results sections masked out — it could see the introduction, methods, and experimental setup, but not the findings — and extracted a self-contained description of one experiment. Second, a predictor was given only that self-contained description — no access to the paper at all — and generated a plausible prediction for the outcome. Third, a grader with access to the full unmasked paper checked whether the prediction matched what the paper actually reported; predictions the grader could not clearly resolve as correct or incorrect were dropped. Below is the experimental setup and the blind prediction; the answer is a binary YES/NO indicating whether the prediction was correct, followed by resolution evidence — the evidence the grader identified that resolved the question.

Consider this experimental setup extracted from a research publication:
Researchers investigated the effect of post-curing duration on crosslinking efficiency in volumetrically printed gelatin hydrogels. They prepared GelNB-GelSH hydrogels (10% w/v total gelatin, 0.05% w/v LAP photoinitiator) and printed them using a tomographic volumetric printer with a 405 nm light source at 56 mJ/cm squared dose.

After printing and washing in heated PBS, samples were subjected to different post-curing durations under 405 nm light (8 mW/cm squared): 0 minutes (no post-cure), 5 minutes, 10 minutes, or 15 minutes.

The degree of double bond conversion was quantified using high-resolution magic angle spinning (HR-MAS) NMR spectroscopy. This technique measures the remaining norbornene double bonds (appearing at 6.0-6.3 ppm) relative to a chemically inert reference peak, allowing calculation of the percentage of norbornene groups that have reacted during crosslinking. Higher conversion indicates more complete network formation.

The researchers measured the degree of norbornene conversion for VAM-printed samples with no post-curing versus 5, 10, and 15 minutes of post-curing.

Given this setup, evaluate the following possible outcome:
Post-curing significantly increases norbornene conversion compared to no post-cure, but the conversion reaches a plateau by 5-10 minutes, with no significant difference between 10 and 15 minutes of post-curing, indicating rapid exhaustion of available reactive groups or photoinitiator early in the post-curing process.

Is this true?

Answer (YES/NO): NO